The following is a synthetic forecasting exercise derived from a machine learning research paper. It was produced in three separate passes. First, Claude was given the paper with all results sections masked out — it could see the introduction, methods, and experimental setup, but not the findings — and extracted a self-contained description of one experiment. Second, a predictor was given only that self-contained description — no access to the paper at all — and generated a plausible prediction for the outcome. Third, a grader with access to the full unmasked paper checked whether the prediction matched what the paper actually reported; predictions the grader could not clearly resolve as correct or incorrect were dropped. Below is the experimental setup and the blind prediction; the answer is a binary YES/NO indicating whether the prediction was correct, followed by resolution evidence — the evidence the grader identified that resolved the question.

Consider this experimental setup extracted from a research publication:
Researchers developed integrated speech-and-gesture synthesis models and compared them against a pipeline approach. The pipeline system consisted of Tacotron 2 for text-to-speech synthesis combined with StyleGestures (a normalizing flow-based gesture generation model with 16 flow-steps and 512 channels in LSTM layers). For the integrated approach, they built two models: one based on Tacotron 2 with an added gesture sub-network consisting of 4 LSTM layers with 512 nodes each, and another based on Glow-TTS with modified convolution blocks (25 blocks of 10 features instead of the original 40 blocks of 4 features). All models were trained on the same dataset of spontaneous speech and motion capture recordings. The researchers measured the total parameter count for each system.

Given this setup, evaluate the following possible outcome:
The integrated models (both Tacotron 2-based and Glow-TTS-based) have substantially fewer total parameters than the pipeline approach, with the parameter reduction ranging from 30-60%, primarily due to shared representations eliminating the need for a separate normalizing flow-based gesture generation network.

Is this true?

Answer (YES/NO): NO